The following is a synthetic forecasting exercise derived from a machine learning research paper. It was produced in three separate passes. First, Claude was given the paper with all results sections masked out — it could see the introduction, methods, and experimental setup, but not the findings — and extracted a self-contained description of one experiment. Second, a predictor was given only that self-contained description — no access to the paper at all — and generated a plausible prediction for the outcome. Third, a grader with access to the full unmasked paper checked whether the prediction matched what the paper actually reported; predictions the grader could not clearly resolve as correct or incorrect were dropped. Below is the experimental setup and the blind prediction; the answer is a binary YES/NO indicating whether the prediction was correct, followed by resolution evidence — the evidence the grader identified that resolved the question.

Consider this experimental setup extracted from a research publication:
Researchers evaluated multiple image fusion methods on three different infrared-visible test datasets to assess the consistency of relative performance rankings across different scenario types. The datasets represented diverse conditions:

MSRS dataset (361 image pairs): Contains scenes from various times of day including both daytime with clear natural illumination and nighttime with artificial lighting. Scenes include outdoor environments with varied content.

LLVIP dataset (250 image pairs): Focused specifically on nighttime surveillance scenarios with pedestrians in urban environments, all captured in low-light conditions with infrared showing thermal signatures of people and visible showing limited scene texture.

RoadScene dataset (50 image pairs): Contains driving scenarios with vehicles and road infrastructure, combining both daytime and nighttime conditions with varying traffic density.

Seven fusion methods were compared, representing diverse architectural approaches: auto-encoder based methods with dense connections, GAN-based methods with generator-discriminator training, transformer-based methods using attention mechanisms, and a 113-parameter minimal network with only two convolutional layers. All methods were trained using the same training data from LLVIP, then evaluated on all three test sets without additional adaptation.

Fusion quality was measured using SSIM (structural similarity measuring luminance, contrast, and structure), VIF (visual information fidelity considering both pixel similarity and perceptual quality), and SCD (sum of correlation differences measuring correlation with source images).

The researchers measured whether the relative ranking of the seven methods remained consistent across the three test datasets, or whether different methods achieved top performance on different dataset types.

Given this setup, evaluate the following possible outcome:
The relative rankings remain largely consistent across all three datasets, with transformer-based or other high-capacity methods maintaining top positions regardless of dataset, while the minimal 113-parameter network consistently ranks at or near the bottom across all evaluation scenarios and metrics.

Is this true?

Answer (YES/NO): NO